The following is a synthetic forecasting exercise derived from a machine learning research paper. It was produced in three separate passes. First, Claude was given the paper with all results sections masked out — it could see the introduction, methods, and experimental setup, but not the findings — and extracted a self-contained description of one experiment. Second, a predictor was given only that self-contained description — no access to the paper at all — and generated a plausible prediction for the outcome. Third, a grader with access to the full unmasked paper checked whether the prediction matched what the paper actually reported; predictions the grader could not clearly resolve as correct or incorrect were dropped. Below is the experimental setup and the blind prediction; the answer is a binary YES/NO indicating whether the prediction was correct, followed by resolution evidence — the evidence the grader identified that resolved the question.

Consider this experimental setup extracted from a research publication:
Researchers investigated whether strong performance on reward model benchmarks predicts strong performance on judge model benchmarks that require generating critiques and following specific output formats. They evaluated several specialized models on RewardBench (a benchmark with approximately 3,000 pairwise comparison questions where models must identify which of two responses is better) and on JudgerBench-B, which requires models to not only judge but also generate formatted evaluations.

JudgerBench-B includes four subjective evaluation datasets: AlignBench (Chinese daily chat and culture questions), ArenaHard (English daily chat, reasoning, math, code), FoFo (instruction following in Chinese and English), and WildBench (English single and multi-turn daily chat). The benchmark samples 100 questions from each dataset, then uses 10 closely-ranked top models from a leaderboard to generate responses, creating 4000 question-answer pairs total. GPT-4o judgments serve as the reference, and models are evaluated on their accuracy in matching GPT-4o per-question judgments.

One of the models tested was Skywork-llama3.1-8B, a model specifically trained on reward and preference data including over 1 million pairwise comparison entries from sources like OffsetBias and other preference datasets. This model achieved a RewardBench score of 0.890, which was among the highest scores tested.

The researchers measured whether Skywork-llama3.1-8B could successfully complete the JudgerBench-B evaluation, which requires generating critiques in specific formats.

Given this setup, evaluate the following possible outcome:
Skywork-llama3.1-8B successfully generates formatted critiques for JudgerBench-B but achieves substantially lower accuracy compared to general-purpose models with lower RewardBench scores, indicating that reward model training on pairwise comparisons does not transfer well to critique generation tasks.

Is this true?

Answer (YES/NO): NO